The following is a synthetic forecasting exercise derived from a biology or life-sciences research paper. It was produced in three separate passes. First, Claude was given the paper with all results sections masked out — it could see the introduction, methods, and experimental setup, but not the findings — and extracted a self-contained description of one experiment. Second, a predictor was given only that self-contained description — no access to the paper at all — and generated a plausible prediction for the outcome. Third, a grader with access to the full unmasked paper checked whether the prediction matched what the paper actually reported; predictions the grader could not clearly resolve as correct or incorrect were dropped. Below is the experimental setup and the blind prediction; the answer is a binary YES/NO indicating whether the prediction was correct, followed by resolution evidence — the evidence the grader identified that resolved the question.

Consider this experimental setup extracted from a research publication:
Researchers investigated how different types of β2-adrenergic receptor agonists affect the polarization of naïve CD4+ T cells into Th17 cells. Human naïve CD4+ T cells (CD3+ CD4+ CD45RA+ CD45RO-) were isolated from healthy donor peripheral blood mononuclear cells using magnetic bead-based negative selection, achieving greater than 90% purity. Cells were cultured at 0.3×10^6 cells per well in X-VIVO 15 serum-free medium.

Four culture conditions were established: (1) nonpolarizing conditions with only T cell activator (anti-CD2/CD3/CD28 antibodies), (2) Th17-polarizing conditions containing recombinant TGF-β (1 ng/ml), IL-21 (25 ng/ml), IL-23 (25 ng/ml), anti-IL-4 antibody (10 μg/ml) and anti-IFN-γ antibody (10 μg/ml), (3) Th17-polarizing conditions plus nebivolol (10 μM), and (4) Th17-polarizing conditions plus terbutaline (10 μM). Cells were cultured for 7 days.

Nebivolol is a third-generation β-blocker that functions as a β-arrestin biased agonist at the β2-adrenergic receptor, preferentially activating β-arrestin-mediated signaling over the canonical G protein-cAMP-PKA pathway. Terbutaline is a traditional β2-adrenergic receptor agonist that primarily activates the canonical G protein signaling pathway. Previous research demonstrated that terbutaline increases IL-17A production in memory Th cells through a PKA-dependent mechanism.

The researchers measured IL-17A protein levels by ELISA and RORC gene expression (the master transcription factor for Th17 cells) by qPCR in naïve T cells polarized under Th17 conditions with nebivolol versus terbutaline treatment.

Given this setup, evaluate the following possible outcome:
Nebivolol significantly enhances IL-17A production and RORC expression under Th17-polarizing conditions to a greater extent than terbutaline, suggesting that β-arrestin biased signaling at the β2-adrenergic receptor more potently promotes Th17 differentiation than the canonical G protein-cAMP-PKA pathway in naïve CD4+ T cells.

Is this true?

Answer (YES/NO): NO